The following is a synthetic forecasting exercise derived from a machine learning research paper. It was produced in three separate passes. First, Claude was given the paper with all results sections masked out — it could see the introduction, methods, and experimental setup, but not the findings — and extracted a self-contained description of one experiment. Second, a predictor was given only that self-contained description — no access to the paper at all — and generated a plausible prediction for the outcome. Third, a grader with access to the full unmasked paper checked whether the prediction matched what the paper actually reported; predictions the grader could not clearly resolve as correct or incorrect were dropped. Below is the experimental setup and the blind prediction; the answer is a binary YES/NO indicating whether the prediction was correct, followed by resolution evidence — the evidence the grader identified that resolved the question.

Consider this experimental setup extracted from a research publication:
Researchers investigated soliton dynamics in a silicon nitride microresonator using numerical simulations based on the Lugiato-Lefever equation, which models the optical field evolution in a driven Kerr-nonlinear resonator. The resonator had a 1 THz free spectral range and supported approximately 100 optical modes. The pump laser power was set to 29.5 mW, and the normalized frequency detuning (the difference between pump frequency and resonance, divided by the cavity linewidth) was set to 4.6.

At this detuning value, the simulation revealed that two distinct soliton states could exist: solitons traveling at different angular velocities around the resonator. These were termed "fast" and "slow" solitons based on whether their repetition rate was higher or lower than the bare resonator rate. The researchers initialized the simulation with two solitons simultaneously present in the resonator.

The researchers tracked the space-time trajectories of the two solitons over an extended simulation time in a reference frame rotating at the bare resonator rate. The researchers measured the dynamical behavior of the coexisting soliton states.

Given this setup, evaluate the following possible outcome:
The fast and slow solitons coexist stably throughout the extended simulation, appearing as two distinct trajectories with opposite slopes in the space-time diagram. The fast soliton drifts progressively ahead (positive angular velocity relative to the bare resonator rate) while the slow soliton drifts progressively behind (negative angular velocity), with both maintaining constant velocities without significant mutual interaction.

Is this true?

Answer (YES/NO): NO